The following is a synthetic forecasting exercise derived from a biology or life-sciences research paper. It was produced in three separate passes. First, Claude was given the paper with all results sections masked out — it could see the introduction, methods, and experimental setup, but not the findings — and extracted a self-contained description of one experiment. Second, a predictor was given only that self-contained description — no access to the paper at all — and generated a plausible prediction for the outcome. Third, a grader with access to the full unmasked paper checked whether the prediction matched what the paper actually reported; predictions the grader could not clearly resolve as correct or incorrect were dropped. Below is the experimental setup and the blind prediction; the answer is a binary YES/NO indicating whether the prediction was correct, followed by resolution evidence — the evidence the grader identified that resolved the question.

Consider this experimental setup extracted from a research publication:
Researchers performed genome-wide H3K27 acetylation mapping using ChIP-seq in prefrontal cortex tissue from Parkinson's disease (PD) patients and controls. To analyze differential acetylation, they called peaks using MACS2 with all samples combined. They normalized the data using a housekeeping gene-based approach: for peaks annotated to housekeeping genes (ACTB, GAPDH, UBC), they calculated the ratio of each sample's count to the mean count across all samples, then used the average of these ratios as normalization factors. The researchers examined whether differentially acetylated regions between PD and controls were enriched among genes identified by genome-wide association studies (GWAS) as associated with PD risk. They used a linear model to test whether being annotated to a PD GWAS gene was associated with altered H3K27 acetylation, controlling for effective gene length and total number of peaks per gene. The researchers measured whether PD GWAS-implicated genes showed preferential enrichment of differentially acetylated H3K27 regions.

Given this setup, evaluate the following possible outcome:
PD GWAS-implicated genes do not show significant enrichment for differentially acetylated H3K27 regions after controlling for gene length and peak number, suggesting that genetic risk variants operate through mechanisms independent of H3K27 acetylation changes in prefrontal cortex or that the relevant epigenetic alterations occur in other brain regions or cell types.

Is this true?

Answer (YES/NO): NO